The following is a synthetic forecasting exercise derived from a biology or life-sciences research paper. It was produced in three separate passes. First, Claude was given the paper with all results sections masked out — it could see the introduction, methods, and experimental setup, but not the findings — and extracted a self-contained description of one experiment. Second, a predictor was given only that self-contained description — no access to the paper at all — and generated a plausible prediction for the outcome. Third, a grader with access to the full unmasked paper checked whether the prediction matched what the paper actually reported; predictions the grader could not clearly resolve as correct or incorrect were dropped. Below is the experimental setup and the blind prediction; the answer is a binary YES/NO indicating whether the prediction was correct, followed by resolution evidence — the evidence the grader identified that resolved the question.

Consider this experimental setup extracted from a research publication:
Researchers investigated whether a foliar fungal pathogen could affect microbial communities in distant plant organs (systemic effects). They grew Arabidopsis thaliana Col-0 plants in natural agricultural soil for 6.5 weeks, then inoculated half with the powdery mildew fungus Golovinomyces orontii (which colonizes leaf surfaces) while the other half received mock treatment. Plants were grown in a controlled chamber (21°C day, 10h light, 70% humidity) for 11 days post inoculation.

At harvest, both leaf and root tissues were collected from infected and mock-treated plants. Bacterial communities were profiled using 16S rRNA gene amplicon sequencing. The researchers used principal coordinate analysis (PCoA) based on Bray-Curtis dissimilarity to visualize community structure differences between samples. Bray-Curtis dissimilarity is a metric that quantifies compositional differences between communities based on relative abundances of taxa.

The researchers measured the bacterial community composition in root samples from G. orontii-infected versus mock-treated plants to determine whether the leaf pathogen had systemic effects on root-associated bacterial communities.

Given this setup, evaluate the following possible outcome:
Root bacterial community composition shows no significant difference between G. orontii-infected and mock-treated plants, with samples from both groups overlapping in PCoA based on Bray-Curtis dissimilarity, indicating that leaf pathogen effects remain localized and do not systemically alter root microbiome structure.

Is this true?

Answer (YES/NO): YES